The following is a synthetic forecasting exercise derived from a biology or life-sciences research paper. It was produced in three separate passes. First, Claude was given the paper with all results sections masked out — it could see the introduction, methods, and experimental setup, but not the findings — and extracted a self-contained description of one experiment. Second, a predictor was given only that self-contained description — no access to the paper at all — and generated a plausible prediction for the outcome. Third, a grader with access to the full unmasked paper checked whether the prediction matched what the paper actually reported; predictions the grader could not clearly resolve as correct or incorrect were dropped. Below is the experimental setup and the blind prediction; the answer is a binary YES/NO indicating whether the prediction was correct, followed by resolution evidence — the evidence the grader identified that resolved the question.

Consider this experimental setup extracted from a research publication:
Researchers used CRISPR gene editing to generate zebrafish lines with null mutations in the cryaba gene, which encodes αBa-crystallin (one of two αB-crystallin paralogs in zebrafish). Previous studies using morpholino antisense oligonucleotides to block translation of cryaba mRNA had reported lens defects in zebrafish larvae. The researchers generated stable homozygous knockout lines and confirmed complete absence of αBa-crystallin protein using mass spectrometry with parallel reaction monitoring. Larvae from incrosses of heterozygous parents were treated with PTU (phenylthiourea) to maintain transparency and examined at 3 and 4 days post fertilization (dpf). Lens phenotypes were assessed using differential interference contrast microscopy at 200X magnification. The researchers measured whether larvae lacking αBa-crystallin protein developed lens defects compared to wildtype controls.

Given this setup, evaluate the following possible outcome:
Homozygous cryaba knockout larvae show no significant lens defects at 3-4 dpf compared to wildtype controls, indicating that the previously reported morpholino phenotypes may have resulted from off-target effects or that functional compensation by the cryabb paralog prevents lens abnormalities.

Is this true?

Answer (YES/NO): YES